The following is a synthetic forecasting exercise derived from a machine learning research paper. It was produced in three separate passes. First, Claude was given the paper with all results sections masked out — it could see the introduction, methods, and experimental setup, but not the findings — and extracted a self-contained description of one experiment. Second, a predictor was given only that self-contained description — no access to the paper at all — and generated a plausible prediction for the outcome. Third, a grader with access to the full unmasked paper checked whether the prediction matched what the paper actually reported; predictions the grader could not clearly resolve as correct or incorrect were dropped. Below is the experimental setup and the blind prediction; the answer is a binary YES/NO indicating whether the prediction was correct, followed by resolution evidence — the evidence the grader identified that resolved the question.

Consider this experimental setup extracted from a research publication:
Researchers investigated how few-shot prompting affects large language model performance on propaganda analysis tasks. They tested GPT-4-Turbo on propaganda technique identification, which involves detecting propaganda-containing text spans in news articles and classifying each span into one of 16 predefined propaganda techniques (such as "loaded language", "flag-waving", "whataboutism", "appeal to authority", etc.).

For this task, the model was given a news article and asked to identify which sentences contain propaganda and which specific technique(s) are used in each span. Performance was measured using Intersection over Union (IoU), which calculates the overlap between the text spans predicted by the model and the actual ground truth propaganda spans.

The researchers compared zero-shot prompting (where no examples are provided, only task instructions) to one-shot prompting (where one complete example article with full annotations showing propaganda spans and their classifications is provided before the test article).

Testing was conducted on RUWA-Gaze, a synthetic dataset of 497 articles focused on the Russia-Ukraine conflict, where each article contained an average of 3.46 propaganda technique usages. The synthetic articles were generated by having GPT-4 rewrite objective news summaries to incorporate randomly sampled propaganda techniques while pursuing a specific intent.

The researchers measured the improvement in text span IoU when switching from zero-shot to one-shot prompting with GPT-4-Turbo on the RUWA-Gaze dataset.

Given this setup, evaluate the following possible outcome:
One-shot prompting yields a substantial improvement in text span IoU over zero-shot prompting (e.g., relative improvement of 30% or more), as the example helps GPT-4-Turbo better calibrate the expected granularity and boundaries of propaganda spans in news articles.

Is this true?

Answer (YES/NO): YES